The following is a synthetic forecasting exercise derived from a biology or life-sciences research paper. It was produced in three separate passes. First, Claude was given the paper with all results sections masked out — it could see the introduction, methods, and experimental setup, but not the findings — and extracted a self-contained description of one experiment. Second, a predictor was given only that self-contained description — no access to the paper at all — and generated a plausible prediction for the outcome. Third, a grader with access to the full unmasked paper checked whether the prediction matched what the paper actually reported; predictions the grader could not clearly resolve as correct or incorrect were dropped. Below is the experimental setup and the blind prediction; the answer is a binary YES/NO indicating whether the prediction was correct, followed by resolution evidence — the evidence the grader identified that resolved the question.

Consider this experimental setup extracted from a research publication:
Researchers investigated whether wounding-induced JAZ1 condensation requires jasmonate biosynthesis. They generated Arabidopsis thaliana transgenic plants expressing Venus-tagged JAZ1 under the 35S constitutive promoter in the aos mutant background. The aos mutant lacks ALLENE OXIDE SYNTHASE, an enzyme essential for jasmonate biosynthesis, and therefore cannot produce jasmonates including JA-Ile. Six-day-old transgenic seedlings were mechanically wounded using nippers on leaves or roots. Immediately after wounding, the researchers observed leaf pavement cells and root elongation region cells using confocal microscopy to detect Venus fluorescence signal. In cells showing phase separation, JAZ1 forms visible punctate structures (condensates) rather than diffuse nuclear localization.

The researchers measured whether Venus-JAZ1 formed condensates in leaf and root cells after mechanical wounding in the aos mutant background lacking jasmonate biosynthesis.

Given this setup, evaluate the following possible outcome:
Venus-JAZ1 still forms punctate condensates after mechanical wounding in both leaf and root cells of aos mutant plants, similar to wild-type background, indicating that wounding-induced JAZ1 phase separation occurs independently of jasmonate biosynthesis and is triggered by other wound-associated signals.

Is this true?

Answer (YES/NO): NO